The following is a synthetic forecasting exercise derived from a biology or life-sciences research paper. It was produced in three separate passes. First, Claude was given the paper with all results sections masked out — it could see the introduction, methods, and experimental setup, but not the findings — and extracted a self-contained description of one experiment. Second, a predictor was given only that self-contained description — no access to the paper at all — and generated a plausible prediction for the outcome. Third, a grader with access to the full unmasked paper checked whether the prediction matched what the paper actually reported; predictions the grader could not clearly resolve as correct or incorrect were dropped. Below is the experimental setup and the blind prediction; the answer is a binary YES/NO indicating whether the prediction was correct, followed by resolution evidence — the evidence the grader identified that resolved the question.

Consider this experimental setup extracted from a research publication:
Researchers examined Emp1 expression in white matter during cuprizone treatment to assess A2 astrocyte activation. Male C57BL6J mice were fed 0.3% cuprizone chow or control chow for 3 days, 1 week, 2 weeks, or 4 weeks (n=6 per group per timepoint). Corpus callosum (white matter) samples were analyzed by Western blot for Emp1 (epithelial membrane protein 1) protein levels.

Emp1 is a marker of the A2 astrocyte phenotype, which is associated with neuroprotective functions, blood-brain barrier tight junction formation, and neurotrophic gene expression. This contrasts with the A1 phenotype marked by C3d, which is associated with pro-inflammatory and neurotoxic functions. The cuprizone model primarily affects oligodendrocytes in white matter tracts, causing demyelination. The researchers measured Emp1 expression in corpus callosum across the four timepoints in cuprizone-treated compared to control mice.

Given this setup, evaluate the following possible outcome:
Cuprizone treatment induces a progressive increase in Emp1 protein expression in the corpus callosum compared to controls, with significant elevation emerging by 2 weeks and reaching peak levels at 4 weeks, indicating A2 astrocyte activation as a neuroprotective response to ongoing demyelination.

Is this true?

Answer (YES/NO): NO